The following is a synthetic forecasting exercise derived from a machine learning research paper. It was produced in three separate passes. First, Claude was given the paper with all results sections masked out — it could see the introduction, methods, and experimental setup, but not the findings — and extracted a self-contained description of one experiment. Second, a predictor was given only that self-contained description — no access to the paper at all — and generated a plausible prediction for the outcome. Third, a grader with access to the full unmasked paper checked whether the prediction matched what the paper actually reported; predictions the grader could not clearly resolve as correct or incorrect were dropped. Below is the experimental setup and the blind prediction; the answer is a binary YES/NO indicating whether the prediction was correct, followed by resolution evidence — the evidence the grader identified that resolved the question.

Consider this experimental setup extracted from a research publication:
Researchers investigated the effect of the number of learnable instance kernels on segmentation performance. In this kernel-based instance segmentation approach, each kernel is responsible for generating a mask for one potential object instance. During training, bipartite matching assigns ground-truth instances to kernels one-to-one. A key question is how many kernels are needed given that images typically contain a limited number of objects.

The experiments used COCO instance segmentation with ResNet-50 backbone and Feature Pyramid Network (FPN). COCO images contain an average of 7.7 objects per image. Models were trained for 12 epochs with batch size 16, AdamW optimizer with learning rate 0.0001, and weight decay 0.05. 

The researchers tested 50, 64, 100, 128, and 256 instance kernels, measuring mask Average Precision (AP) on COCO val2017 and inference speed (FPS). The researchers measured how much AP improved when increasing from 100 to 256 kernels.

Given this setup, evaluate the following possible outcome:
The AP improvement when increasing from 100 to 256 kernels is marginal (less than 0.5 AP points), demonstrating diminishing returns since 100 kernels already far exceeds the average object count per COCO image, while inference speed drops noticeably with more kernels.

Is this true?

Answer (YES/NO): NO